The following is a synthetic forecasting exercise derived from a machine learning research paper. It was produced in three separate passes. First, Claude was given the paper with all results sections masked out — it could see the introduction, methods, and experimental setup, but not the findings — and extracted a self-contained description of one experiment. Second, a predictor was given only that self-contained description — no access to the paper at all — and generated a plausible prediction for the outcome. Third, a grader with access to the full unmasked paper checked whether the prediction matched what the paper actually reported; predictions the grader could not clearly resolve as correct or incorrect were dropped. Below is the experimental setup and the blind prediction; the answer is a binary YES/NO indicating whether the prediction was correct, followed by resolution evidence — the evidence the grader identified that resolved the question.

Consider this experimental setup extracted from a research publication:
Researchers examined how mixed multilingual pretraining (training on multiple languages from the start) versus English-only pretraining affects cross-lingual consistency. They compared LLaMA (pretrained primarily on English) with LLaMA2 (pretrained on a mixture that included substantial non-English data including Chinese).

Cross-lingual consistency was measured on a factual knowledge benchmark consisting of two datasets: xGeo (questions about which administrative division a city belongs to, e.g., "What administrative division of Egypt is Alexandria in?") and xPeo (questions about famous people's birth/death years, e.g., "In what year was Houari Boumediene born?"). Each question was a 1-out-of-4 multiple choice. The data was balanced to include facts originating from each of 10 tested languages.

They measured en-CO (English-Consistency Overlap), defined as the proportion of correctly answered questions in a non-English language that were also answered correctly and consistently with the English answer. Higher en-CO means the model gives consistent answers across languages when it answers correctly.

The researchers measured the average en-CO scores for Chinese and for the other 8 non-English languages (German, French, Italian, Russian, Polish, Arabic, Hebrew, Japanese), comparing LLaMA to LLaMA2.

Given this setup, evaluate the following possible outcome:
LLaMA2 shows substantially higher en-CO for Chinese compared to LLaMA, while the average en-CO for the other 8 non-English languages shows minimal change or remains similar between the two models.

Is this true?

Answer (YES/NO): NO